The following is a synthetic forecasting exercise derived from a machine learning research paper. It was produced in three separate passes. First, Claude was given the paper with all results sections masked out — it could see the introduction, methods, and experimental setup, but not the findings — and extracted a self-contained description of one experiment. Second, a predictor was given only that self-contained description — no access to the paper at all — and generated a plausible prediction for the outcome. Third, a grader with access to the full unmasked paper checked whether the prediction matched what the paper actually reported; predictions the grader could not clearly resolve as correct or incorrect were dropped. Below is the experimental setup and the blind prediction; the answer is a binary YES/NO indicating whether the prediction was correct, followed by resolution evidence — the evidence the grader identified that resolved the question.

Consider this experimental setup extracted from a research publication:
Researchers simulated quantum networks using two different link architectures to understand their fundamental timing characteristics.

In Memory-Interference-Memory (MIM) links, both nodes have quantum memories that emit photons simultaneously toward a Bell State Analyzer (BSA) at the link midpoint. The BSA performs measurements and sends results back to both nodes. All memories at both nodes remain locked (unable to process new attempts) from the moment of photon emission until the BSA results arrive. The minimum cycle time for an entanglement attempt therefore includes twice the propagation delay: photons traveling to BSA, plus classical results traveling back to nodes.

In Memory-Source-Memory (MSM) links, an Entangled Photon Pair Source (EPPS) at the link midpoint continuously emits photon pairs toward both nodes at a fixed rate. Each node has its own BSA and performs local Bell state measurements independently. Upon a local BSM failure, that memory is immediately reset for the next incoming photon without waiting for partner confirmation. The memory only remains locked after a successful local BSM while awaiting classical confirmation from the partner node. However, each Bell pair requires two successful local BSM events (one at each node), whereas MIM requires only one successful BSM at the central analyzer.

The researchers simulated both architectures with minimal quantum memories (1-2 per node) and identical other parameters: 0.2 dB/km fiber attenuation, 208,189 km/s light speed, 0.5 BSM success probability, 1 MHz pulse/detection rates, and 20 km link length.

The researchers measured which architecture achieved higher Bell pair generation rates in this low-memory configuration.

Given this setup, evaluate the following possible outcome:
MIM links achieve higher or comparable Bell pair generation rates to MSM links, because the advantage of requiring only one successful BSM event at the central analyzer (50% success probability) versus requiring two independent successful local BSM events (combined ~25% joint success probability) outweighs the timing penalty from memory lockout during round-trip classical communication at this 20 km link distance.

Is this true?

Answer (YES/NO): YES